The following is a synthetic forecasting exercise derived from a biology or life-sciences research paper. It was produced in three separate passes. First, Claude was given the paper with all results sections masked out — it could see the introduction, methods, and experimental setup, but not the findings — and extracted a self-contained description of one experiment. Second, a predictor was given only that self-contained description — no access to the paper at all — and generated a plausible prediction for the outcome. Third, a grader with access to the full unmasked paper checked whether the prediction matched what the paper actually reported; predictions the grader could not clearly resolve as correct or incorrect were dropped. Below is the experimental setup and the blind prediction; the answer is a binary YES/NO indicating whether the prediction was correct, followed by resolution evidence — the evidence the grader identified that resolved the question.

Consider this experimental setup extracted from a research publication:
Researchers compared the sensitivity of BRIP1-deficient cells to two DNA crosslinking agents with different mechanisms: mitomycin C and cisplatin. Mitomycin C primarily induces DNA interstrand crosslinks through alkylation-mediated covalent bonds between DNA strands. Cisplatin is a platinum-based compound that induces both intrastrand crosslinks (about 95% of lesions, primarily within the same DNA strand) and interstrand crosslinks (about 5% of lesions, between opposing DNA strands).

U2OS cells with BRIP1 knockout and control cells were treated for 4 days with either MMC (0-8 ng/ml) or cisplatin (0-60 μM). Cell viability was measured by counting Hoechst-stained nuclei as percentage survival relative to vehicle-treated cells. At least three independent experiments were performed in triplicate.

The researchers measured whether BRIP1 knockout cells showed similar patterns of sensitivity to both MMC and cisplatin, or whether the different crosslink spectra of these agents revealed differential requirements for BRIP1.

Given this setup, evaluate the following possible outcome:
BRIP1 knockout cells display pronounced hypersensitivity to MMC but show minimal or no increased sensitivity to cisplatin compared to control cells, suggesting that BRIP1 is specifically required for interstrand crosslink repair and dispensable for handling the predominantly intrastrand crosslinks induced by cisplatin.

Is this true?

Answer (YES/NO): NO